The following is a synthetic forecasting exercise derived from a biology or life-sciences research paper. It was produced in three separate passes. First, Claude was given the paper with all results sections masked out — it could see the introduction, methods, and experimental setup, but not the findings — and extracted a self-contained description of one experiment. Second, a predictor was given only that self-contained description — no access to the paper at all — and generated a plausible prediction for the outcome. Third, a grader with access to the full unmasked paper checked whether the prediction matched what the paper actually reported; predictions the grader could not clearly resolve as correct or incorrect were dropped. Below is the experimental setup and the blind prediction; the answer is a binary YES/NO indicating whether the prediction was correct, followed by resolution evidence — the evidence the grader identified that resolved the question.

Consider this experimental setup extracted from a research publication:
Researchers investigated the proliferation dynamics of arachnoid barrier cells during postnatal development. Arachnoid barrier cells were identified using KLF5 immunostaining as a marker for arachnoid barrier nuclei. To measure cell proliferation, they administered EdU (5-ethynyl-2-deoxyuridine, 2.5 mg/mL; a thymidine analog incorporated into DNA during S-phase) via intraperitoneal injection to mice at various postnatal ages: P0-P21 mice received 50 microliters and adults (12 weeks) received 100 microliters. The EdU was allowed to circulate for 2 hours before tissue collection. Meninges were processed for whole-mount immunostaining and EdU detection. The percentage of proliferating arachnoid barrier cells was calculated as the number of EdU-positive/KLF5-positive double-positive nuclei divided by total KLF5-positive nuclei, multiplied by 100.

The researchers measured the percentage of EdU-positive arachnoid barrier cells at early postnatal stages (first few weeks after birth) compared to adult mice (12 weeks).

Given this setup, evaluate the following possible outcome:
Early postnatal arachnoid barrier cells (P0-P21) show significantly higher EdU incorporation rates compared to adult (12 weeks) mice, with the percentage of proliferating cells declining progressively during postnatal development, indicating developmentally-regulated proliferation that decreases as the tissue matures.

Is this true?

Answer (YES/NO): YES